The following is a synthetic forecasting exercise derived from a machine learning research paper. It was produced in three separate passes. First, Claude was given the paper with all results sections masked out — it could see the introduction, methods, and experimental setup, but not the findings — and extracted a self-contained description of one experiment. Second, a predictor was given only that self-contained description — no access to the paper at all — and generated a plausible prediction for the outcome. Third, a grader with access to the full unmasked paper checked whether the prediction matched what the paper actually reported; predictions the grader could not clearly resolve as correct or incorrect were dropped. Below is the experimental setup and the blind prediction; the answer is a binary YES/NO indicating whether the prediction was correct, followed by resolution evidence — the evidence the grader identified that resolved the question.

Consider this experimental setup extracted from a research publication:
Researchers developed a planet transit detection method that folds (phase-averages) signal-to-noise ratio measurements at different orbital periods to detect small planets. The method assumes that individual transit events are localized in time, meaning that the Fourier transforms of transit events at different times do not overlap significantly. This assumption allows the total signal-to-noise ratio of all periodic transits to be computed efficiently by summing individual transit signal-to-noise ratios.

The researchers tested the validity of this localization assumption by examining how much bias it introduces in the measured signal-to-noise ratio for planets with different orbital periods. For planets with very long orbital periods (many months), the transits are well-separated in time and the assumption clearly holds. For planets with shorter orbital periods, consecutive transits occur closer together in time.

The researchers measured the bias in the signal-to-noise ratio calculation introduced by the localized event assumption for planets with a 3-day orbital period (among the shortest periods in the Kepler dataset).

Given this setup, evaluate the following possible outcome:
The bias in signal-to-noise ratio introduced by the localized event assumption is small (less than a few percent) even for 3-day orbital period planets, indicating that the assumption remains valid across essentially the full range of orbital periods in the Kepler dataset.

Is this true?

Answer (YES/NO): YES